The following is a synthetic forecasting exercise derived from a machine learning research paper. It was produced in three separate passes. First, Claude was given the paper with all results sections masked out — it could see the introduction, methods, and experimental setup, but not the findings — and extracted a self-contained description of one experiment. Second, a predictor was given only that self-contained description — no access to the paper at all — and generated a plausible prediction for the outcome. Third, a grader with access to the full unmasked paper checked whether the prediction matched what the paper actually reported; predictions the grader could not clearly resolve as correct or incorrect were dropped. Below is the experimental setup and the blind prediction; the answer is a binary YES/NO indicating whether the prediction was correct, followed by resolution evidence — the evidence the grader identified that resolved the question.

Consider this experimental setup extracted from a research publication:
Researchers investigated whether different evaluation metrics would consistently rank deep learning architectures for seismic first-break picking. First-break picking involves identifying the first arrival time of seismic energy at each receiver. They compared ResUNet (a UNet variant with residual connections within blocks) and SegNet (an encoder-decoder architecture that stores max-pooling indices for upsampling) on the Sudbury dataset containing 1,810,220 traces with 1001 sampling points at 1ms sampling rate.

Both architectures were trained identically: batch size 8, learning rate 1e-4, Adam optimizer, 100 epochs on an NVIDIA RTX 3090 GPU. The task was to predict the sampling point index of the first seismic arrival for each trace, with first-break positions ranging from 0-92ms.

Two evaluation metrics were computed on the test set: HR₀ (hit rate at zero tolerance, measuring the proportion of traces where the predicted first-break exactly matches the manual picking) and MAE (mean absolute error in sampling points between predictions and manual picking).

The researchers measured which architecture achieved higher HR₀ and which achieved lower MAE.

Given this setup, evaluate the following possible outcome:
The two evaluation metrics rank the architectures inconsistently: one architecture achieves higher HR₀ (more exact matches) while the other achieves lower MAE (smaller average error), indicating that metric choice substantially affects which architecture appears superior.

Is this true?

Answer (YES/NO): YES